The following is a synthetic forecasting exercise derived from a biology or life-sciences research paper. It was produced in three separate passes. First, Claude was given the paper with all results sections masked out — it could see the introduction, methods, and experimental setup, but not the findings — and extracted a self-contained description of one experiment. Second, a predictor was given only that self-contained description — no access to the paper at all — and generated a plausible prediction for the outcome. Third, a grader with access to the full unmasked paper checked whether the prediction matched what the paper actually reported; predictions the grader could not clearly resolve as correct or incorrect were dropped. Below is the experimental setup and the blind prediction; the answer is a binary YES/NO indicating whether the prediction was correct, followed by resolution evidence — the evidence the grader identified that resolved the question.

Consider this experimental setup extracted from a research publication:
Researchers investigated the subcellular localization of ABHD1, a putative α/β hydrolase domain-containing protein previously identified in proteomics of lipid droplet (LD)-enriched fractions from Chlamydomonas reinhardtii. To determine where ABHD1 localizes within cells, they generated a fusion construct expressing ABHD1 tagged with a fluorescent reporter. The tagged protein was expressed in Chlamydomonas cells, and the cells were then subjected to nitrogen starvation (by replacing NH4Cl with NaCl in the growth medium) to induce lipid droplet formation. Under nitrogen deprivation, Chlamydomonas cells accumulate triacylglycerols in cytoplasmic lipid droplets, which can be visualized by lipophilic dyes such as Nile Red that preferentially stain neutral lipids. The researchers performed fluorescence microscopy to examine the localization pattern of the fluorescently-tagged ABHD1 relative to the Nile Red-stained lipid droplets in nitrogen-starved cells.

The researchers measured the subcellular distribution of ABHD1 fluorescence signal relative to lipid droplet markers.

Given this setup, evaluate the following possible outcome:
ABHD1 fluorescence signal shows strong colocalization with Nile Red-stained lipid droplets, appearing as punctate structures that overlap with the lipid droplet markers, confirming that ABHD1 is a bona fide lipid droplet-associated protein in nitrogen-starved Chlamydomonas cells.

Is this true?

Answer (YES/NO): YES